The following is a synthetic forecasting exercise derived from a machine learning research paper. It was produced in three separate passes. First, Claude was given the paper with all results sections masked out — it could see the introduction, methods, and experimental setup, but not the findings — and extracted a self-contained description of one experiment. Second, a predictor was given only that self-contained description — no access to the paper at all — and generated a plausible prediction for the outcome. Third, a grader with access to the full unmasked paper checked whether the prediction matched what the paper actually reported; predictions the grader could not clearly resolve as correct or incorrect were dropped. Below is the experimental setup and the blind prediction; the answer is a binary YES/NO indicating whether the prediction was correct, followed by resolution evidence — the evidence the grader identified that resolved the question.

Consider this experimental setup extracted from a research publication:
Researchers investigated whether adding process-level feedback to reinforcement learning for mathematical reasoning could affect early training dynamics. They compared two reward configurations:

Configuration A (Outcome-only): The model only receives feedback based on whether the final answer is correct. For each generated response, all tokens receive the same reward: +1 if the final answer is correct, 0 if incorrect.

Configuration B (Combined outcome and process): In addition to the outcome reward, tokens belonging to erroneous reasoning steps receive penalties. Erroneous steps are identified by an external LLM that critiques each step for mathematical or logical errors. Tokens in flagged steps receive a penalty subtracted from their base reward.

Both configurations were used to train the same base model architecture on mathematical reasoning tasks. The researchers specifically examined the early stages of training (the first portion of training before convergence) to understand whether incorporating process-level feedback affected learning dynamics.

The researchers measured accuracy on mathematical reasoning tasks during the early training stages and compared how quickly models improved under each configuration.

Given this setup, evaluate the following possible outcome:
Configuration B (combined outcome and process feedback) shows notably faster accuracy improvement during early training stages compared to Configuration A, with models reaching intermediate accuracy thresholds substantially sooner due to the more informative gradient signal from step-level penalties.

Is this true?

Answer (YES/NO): NO